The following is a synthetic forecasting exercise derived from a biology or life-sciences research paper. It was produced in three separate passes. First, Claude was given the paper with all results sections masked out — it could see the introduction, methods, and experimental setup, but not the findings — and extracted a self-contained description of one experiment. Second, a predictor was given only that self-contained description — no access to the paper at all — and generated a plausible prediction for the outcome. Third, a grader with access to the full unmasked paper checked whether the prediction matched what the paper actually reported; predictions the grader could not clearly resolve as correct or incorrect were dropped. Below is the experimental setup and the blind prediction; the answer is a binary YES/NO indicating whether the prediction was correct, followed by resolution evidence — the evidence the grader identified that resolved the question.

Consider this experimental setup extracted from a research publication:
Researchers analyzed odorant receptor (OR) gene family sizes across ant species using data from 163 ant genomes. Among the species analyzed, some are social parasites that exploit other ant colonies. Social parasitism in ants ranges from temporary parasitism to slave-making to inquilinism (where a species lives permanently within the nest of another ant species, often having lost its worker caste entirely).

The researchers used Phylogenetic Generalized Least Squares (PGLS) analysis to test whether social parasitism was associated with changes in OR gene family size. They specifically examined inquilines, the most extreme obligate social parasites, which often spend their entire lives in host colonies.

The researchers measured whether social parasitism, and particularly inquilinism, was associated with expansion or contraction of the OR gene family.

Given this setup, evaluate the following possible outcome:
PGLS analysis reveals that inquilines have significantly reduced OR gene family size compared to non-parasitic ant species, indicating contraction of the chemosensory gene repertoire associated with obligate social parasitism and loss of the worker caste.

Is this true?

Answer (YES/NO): YES